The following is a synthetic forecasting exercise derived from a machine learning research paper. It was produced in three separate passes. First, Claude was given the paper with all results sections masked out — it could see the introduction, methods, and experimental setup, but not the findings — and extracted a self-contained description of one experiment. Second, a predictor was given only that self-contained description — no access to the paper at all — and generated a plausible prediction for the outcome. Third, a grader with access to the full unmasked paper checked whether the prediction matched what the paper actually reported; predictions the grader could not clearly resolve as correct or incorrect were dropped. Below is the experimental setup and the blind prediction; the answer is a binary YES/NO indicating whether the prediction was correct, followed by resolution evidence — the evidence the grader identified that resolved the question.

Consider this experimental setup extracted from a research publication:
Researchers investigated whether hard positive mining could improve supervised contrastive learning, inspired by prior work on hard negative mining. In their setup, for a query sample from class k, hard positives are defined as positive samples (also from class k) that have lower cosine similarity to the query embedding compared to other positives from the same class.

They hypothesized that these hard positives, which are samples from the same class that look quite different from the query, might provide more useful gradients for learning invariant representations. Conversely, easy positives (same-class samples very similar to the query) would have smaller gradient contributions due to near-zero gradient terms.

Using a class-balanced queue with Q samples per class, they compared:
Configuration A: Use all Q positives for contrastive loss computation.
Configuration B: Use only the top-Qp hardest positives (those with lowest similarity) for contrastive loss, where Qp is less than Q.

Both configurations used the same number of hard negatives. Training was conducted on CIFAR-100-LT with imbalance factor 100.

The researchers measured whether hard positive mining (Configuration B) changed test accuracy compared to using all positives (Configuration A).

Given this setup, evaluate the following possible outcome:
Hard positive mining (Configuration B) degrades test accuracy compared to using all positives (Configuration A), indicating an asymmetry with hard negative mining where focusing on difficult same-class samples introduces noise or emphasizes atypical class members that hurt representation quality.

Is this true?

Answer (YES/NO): NO